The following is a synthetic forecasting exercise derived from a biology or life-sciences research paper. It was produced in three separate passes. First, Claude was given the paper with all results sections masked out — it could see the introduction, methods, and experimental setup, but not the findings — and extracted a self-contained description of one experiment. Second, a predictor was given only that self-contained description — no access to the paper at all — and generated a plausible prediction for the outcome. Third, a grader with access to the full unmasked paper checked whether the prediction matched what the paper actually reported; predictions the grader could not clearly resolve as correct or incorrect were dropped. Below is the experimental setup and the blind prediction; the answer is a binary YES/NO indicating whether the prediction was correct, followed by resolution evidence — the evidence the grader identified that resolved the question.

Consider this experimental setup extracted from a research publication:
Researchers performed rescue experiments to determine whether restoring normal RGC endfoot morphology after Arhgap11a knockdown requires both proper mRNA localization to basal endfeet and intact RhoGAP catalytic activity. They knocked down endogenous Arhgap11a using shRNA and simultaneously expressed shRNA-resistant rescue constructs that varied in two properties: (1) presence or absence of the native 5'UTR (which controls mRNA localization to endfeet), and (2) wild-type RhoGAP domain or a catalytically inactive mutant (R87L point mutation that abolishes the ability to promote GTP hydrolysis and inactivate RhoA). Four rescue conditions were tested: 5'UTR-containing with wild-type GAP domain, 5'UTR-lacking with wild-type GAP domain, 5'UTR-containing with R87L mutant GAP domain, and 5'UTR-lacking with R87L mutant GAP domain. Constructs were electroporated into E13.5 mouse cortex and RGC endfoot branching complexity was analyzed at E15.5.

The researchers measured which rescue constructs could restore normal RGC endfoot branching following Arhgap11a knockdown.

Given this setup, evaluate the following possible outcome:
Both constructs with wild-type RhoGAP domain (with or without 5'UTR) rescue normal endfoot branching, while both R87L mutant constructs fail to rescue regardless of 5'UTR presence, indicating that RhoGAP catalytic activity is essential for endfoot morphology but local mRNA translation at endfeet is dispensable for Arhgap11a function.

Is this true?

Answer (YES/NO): NO